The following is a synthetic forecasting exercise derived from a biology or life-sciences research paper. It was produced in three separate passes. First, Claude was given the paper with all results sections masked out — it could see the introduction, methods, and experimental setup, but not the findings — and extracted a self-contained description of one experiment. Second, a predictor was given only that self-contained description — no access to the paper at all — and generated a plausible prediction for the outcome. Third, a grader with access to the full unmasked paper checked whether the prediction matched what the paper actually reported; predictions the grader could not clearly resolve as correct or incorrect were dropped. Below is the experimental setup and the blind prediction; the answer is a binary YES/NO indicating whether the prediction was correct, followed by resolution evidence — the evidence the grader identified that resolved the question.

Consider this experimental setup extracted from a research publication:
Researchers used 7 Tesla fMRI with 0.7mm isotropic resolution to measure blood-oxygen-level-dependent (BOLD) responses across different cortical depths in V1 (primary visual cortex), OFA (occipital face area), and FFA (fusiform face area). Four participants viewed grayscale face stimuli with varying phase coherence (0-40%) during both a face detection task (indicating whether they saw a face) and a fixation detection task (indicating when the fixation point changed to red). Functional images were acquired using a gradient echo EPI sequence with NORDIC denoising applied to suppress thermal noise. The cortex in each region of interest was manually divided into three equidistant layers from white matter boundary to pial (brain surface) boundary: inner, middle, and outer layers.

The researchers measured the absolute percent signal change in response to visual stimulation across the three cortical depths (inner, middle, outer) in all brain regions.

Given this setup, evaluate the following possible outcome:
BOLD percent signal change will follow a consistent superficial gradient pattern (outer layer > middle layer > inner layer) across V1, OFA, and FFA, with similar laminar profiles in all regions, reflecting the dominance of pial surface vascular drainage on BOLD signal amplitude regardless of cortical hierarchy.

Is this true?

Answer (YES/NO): YES